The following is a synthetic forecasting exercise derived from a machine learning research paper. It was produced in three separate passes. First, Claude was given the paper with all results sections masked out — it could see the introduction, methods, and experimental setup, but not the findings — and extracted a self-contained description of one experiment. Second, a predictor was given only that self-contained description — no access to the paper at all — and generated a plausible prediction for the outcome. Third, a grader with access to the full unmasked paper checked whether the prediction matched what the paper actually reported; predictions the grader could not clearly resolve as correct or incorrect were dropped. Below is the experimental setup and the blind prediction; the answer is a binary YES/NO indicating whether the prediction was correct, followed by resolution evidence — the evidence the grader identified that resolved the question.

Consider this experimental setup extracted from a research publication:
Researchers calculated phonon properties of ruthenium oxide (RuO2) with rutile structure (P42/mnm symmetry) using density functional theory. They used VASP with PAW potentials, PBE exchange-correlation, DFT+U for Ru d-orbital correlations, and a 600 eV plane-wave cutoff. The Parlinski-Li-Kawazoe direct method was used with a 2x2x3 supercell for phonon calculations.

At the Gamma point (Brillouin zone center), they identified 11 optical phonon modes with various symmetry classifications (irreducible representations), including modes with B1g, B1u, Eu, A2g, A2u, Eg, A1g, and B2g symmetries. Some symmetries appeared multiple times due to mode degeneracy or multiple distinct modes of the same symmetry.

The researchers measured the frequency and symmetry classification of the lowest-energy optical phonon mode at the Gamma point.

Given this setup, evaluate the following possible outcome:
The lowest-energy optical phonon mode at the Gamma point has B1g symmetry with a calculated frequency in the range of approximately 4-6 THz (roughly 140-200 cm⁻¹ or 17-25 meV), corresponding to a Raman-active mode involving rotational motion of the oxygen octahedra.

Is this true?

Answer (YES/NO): YES